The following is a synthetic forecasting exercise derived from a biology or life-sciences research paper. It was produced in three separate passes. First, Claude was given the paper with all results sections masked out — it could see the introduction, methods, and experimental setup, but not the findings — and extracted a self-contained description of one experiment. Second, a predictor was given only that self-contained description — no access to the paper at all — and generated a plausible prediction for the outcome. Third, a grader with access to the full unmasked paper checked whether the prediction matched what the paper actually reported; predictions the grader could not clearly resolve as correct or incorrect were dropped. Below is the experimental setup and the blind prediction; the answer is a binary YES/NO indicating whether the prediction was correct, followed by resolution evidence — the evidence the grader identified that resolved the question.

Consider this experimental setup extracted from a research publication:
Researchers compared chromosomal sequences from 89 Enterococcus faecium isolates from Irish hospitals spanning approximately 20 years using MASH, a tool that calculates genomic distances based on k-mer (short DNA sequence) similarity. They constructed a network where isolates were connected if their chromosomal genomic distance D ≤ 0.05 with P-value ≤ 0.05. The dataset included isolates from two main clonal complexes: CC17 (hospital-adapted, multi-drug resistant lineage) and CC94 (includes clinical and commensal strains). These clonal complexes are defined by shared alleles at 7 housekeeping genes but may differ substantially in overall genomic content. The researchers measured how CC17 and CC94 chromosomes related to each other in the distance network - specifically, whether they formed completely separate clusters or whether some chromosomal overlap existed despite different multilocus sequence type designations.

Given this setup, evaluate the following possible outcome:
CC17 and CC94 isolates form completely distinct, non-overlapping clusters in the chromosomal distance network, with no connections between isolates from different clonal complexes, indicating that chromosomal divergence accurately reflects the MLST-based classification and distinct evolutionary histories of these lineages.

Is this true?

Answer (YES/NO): NO